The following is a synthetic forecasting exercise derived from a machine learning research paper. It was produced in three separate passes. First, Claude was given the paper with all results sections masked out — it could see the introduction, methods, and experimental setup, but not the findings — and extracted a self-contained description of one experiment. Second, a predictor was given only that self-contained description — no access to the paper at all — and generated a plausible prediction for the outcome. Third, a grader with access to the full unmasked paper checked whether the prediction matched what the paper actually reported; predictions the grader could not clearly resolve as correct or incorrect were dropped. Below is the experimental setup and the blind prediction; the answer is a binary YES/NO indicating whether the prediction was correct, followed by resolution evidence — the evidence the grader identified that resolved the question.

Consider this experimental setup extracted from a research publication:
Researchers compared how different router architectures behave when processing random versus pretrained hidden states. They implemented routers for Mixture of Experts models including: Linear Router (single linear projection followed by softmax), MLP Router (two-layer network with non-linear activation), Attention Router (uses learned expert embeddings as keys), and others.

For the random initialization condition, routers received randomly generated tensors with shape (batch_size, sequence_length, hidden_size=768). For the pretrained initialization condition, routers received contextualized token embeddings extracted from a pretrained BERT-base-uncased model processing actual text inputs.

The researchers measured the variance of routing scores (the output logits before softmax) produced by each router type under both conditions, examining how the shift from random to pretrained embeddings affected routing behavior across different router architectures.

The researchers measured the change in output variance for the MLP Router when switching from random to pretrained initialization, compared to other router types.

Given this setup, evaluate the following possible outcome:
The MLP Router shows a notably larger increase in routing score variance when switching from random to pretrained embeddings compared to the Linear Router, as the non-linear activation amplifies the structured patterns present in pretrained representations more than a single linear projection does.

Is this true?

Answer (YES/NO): YES